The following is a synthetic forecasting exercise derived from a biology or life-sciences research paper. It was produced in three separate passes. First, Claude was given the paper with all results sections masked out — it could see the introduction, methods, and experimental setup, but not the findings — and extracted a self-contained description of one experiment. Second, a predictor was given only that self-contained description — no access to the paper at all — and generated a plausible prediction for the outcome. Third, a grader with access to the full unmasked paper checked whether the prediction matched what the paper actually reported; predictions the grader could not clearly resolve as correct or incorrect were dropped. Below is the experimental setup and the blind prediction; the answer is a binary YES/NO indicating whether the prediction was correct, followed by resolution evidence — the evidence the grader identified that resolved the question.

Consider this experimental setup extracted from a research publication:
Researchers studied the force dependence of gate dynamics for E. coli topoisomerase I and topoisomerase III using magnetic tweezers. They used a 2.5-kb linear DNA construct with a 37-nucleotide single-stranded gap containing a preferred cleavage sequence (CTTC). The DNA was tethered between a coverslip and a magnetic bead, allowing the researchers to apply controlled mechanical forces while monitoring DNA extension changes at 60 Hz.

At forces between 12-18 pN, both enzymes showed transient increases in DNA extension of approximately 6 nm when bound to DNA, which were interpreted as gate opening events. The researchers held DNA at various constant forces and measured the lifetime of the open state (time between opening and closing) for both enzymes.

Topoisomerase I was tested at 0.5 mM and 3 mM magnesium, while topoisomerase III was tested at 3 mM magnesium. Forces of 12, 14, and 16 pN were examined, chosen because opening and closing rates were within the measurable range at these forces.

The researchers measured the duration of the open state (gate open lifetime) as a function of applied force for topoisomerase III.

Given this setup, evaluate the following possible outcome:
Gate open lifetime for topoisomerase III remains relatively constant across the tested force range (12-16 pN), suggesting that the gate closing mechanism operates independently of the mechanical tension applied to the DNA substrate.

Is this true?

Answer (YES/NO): NO